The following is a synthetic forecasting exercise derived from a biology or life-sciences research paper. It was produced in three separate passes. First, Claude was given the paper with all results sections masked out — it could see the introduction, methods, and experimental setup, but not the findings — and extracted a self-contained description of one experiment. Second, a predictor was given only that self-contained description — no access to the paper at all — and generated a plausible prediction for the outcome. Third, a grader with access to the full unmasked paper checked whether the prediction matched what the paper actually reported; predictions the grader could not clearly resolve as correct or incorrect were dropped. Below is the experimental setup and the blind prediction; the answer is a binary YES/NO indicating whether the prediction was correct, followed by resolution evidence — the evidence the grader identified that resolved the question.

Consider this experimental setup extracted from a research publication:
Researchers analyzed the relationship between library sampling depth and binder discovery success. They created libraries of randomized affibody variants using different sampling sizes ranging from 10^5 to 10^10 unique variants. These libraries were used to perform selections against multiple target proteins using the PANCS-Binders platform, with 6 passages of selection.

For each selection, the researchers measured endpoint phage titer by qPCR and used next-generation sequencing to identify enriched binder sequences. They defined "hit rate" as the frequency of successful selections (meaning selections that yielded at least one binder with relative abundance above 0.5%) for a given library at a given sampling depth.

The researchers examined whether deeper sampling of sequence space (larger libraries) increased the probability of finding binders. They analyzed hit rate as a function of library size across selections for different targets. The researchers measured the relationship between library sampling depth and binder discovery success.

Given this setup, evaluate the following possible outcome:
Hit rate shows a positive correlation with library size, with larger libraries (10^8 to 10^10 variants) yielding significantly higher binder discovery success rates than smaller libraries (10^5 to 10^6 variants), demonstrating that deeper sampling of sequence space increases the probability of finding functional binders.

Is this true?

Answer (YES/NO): YES